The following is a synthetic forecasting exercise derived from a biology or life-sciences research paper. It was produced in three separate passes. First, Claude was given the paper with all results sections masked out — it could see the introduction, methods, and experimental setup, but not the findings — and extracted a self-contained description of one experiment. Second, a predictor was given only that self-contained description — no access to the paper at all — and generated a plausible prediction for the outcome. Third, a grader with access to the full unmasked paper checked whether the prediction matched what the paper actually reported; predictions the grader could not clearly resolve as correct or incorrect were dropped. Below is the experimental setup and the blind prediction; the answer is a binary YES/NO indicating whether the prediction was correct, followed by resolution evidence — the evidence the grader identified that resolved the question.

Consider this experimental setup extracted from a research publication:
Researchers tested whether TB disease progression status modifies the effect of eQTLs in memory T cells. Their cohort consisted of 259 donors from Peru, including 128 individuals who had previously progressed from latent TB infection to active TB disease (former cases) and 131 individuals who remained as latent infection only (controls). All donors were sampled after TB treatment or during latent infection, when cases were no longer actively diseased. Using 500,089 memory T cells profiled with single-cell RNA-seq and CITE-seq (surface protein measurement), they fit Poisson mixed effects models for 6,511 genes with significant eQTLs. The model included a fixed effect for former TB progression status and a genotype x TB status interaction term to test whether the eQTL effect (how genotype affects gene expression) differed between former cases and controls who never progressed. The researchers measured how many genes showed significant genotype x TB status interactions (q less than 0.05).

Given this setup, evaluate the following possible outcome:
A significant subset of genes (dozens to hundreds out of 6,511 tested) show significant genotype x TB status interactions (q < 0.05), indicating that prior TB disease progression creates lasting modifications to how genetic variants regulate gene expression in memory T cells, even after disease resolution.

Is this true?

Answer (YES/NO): NO